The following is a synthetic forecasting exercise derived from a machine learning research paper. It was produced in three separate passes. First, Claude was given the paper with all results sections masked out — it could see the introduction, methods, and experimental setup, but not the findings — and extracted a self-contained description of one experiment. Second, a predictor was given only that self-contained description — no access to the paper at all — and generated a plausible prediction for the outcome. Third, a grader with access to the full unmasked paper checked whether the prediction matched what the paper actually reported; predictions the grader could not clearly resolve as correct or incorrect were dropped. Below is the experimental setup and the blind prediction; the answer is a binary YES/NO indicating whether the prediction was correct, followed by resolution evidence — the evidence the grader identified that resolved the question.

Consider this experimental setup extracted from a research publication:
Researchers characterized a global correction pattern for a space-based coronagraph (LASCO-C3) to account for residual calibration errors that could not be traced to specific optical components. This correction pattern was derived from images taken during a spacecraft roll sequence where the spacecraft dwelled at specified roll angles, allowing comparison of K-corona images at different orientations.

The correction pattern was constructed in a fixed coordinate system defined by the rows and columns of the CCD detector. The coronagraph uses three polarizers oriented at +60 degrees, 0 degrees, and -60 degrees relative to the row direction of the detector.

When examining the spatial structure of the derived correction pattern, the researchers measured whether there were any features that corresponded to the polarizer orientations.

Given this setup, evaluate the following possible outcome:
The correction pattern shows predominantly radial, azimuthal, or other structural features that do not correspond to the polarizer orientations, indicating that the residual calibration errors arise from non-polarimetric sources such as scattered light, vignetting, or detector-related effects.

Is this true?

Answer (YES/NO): NO